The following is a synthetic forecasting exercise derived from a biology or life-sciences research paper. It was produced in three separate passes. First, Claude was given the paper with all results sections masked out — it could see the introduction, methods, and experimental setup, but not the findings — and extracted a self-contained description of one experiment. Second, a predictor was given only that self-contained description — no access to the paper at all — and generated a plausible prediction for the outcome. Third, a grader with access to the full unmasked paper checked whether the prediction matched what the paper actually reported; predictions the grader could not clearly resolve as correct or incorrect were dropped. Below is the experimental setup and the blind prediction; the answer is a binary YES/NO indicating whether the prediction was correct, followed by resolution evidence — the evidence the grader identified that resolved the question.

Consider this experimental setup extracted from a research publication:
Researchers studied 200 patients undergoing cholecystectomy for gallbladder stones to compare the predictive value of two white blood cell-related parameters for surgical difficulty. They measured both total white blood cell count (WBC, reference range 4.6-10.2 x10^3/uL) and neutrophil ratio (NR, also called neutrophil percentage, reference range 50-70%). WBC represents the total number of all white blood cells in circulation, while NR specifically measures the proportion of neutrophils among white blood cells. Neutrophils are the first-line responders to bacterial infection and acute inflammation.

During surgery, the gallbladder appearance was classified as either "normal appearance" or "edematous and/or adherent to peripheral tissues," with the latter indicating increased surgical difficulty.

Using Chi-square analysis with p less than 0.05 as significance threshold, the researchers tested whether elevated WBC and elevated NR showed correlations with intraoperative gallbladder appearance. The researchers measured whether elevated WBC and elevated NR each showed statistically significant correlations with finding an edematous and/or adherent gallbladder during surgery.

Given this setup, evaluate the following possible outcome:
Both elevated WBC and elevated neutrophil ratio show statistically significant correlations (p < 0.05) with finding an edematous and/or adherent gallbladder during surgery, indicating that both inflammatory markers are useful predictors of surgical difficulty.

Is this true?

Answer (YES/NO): YES